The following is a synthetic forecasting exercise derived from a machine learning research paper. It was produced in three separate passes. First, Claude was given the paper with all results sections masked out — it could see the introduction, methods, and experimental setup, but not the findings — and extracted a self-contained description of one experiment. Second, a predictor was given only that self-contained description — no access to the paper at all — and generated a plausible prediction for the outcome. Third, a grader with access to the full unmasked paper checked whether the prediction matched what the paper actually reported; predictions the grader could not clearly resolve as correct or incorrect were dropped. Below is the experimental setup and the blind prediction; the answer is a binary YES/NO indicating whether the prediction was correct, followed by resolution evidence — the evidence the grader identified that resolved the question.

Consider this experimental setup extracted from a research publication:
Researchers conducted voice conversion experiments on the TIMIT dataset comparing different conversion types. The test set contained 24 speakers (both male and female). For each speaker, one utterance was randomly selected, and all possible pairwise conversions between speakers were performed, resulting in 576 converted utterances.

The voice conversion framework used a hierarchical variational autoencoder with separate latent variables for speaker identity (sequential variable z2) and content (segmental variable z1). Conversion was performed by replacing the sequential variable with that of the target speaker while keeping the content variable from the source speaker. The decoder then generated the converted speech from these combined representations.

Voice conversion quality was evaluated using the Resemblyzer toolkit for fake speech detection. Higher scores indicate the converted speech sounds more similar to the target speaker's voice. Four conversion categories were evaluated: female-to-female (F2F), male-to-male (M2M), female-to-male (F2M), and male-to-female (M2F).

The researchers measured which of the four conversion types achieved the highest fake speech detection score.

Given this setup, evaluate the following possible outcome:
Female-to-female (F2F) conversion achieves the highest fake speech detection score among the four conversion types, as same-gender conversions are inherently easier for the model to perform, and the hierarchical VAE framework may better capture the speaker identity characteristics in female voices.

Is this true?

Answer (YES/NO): YES